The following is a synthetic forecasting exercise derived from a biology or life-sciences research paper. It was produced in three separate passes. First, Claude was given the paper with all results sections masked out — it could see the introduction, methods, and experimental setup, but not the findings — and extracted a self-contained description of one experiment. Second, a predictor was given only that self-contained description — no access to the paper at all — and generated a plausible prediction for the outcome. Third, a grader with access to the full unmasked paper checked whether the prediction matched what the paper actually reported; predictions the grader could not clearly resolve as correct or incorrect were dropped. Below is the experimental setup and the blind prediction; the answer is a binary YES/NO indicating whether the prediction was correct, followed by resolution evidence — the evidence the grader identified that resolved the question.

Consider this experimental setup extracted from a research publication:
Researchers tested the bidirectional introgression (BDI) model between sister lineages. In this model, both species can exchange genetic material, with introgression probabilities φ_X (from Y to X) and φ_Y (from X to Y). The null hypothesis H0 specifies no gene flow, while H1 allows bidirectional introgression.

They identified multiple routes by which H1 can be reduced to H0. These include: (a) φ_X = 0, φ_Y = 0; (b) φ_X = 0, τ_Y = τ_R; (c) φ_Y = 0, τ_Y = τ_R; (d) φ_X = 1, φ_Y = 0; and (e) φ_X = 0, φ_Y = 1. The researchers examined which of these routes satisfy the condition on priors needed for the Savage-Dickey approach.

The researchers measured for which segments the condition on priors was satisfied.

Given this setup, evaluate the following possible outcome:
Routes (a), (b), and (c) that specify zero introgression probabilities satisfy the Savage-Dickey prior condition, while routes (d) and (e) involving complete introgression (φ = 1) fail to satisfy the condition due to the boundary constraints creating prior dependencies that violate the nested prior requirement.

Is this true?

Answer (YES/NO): YES